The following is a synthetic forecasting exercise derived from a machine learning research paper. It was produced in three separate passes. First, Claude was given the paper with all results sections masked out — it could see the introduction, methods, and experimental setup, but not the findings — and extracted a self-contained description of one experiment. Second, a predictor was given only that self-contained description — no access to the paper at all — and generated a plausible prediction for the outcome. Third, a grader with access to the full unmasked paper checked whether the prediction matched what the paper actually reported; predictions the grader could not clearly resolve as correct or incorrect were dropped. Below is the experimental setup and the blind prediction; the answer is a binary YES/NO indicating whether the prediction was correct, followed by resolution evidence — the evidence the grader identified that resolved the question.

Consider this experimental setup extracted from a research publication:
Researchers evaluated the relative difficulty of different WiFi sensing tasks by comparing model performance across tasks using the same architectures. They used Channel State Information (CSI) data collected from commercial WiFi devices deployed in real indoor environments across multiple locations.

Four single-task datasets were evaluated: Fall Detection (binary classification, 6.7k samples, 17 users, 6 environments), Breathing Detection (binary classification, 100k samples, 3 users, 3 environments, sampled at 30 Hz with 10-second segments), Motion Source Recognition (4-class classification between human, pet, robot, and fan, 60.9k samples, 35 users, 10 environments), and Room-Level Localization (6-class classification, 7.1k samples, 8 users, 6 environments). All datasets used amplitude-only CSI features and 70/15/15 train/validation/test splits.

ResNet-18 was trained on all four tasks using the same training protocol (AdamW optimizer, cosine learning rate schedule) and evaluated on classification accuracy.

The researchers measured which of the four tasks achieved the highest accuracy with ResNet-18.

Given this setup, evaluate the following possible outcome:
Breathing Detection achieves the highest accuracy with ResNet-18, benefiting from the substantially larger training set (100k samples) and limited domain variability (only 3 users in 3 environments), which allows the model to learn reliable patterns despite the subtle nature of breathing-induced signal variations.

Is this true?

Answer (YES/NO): NO